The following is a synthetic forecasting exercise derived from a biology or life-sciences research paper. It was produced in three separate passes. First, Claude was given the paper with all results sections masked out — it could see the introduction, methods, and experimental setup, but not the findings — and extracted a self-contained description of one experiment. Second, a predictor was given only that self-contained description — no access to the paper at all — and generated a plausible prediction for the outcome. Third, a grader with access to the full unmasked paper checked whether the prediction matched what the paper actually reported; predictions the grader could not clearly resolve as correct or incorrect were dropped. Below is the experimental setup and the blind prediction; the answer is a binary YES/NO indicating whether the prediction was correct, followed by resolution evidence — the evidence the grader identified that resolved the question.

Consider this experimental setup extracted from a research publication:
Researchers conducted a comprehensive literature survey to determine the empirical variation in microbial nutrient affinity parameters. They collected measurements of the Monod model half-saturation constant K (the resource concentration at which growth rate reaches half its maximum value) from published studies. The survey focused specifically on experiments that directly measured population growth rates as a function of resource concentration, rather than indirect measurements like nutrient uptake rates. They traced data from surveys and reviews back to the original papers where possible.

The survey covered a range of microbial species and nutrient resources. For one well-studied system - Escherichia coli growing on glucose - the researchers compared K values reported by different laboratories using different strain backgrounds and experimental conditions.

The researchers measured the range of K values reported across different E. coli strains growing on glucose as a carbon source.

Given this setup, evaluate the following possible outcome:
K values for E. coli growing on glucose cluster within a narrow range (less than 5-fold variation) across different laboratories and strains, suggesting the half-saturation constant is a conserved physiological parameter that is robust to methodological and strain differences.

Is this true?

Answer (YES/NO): NO